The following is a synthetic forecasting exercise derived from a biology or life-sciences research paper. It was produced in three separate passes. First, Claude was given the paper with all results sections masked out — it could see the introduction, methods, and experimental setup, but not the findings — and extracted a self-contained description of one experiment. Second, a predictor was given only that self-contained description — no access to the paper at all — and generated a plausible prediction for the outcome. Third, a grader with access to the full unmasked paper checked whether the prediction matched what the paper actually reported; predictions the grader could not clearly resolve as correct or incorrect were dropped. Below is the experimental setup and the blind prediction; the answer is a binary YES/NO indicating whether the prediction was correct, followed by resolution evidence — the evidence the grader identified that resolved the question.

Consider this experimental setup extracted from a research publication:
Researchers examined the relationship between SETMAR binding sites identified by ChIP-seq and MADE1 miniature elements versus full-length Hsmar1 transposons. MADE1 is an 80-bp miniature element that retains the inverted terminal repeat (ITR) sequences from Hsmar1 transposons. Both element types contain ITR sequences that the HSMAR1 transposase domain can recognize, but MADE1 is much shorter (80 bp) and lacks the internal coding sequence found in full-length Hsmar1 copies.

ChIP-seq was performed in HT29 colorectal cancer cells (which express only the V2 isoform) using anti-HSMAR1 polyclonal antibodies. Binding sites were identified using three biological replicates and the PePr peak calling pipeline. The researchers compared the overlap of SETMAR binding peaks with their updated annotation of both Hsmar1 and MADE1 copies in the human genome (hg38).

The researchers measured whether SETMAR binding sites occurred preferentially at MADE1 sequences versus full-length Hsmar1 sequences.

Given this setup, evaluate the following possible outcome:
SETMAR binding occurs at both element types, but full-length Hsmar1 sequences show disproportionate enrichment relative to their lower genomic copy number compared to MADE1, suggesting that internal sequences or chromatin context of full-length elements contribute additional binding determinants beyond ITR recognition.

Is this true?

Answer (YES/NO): NO